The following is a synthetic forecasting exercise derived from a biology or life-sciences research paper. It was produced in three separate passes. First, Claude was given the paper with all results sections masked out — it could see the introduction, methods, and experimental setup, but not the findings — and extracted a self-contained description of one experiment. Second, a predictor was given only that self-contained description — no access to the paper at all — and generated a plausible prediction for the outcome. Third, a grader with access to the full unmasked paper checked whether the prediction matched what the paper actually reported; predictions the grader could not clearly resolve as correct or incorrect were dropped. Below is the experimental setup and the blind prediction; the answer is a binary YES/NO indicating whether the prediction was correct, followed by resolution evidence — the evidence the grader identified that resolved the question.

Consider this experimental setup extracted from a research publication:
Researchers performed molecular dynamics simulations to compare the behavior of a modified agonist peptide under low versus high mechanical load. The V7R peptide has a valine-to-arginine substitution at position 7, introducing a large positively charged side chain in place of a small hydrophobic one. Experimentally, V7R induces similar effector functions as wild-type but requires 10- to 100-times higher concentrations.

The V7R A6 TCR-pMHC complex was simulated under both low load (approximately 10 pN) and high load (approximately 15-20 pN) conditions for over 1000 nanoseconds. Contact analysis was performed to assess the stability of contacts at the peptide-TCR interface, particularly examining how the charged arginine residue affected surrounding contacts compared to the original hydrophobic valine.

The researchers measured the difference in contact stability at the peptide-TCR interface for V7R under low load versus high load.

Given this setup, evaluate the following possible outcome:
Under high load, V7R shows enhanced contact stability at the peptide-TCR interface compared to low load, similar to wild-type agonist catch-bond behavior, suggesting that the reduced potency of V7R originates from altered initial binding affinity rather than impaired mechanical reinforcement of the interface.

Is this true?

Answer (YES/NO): NO